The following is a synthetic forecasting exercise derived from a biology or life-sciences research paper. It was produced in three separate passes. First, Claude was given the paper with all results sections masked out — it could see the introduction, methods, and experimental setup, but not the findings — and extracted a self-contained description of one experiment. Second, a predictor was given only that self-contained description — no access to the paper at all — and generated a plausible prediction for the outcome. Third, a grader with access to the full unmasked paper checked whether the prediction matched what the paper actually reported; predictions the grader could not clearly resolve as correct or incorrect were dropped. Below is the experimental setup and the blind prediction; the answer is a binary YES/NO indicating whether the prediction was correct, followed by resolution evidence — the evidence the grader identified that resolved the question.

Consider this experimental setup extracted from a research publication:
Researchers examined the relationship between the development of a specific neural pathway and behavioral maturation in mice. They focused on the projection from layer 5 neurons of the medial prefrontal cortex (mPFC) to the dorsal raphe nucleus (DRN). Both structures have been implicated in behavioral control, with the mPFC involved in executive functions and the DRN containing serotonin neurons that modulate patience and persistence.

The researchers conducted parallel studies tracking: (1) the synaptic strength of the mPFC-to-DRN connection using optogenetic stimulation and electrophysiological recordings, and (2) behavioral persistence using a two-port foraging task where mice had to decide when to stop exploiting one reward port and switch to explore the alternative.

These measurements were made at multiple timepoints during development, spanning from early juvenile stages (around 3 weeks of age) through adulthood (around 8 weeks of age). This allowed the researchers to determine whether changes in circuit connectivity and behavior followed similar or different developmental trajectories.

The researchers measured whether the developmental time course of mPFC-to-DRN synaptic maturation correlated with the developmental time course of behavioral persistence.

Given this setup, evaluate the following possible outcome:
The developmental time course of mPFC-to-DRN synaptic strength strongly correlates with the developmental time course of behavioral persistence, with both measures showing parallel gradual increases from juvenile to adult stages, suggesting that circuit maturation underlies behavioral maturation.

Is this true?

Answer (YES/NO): YES